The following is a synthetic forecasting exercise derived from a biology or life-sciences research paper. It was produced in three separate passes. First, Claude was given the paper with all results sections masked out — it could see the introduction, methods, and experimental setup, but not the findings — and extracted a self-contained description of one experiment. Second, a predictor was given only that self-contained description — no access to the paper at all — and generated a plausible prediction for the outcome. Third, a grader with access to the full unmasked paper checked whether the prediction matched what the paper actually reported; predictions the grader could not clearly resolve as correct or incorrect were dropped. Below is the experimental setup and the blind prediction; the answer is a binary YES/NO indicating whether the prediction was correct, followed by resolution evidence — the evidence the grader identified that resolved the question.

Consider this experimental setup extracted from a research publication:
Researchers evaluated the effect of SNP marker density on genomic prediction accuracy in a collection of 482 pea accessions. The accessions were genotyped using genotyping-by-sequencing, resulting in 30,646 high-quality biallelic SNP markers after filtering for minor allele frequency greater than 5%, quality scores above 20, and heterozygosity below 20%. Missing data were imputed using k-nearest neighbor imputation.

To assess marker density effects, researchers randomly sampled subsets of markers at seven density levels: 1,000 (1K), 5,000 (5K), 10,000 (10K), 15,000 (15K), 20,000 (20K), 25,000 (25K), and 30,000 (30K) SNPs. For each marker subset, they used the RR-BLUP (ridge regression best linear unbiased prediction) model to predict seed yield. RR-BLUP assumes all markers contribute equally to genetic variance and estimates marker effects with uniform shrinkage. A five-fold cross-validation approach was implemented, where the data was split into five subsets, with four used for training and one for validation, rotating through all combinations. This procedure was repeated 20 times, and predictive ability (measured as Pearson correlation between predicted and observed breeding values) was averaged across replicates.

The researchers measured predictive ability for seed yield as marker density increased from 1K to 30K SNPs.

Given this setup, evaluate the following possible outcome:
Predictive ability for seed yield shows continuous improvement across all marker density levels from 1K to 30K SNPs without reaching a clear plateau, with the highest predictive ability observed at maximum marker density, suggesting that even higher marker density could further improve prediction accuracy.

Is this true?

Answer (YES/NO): NO